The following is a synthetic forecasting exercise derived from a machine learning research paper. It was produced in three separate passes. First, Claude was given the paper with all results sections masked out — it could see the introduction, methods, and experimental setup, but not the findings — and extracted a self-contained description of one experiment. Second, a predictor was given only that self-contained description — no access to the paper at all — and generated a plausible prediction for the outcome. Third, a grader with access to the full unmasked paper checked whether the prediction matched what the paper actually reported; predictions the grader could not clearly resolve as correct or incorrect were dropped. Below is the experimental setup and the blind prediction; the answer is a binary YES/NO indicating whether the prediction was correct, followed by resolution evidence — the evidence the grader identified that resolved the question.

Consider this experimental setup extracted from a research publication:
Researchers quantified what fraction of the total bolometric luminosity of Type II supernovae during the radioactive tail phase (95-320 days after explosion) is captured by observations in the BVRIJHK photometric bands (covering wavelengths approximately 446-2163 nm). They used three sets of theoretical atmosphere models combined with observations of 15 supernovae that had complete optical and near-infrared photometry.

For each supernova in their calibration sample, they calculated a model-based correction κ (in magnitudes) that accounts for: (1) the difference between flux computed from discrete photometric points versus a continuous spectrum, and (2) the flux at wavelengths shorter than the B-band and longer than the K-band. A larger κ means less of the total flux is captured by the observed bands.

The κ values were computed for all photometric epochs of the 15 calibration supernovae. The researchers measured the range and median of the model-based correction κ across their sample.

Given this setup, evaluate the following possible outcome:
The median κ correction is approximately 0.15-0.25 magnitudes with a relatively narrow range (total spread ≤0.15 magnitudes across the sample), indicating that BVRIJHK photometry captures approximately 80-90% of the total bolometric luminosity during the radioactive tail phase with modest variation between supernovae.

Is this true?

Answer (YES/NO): NO